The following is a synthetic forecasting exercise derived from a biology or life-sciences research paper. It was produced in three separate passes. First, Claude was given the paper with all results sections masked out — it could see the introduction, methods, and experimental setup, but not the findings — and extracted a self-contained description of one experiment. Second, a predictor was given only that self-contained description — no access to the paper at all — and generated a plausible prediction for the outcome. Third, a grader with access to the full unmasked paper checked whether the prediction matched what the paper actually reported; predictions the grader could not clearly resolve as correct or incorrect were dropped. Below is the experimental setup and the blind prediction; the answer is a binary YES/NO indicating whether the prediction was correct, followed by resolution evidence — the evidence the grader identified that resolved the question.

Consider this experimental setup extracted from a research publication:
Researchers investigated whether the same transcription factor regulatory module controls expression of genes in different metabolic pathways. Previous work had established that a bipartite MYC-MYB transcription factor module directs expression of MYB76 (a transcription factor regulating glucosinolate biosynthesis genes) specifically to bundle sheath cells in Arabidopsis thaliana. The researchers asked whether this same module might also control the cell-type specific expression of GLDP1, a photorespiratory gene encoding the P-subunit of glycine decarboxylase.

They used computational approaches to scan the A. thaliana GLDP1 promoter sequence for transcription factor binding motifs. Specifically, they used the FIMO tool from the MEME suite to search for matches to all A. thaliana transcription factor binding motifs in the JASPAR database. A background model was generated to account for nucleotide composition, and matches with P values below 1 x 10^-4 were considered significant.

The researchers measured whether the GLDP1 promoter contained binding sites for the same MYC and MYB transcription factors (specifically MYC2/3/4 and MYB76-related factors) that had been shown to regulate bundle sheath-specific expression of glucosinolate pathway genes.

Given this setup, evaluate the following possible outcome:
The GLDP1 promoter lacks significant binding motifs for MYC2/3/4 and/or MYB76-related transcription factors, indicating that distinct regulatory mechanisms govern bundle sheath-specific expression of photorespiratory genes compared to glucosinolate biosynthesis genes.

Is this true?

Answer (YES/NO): NO